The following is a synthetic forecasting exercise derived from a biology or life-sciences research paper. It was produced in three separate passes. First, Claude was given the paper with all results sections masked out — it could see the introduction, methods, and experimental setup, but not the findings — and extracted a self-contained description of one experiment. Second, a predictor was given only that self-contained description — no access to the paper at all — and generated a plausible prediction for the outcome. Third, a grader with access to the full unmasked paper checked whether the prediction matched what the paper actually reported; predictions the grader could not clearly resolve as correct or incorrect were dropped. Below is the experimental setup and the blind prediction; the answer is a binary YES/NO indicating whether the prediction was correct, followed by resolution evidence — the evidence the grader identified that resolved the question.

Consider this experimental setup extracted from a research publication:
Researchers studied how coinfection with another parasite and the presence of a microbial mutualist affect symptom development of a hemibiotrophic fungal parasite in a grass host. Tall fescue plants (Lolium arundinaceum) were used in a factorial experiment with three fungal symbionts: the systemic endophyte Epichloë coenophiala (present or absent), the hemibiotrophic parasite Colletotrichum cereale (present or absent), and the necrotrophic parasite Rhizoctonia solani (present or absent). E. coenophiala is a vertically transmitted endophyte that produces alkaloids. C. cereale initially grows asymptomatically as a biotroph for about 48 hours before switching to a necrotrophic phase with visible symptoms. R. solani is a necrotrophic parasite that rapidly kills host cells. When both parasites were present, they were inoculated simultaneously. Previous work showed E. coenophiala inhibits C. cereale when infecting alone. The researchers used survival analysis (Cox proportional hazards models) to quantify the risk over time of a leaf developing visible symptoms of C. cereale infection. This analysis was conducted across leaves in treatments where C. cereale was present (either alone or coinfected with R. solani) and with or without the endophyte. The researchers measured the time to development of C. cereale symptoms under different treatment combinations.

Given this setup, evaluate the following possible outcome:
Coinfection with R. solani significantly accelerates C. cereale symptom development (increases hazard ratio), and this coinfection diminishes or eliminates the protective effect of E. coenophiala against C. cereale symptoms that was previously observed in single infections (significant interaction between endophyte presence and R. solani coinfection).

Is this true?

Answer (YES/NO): NO